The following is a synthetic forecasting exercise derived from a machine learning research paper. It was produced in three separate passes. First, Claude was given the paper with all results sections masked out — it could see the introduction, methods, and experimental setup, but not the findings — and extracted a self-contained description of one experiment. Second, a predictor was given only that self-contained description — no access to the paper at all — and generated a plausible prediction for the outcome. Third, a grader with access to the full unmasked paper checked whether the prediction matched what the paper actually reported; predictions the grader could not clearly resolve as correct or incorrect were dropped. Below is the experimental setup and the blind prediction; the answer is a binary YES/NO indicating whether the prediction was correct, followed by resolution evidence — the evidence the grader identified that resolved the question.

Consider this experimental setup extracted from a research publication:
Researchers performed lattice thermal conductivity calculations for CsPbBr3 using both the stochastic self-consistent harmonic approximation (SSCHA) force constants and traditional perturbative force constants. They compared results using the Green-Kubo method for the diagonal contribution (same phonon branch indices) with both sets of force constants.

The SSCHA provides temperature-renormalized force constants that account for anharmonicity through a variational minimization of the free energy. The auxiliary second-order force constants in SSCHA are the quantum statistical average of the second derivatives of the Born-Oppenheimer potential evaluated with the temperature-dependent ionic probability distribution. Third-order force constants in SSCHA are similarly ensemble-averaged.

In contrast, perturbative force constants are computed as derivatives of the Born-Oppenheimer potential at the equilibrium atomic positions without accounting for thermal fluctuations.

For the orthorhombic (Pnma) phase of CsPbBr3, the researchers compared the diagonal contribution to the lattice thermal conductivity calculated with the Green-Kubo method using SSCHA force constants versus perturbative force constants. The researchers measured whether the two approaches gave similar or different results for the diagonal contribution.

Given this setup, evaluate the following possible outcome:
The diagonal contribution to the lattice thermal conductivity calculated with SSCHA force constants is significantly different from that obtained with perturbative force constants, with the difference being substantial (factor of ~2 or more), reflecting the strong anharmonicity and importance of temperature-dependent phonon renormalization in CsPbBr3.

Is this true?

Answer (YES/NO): NO